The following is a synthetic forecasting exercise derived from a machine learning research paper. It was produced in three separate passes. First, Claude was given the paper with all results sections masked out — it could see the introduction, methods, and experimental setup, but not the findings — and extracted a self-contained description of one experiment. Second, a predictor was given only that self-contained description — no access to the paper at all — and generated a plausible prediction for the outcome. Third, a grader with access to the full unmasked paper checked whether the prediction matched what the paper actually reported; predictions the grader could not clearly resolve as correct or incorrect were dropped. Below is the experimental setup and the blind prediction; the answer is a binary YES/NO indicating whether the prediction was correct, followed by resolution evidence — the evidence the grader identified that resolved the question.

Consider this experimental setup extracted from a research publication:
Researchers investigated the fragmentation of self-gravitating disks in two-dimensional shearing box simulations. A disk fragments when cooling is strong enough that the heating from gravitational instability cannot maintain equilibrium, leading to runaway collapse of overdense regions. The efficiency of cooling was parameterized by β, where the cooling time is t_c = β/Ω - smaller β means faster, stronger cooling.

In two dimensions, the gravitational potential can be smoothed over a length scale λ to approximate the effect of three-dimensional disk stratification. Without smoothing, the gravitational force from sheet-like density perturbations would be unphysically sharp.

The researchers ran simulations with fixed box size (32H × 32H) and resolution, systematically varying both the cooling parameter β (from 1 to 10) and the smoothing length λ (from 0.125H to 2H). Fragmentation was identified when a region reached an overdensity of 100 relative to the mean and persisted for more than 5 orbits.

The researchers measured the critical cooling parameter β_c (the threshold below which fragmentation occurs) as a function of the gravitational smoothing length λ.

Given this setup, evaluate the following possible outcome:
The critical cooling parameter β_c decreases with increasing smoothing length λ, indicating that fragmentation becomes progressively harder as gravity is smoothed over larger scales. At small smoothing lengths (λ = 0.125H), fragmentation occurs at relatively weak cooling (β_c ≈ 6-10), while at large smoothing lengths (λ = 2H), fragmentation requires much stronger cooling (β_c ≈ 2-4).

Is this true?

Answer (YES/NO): NO